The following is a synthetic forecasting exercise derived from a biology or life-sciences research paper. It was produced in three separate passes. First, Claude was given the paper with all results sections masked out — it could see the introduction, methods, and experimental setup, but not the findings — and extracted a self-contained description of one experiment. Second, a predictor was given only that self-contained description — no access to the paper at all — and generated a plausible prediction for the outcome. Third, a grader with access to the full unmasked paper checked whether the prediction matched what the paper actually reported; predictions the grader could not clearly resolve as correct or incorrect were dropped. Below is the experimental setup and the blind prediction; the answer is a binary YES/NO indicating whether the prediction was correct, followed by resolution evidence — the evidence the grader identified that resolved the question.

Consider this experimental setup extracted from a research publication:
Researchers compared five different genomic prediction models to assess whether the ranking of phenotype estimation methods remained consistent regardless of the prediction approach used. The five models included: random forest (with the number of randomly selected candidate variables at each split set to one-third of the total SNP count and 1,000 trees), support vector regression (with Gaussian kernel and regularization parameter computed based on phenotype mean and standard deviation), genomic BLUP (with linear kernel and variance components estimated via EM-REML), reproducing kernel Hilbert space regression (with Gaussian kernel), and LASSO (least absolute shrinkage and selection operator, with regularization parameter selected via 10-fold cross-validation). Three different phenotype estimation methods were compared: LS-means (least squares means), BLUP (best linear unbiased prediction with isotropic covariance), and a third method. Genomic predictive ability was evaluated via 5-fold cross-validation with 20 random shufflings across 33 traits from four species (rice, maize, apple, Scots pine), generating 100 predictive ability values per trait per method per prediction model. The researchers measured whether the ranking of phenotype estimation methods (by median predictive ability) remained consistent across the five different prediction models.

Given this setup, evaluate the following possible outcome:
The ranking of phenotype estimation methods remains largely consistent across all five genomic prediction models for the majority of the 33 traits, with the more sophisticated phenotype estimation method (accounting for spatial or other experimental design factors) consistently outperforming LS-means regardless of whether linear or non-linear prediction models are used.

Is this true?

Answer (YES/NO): YES